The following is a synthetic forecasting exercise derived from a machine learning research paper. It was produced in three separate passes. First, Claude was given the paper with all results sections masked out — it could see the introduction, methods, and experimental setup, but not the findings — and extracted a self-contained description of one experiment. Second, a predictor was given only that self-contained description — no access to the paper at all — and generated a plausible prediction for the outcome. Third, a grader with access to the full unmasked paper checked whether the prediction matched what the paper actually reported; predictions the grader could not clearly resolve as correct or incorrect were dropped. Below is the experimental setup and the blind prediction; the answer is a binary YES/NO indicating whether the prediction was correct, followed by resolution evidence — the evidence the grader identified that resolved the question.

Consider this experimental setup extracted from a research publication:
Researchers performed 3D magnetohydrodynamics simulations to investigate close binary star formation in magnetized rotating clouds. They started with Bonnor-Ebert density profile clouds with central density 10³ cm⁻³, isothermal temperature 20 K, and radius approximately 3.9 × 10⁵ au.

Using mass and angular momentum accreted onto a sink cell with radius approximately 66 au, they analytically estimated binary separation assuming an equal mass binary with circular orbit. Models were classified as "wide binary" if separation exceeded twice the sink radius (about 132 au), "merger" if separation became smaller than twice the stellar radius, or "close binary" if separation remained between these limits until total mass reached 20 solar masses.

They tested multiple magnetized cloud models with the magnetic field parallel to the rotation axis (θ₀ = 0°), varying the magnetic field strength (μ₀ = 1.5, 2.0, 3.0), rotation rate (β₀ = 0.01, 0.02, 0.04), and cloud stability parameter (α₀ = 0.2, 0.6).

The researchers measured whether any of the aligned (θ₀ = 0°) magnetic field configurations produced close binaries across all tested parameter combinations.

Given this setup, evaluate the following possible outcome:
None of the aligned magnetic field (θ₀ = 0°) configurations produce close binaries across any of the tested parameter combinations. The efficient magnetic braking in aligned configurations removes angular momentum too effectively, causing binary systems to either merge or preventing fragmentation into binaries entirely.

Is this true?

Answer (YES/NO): YES